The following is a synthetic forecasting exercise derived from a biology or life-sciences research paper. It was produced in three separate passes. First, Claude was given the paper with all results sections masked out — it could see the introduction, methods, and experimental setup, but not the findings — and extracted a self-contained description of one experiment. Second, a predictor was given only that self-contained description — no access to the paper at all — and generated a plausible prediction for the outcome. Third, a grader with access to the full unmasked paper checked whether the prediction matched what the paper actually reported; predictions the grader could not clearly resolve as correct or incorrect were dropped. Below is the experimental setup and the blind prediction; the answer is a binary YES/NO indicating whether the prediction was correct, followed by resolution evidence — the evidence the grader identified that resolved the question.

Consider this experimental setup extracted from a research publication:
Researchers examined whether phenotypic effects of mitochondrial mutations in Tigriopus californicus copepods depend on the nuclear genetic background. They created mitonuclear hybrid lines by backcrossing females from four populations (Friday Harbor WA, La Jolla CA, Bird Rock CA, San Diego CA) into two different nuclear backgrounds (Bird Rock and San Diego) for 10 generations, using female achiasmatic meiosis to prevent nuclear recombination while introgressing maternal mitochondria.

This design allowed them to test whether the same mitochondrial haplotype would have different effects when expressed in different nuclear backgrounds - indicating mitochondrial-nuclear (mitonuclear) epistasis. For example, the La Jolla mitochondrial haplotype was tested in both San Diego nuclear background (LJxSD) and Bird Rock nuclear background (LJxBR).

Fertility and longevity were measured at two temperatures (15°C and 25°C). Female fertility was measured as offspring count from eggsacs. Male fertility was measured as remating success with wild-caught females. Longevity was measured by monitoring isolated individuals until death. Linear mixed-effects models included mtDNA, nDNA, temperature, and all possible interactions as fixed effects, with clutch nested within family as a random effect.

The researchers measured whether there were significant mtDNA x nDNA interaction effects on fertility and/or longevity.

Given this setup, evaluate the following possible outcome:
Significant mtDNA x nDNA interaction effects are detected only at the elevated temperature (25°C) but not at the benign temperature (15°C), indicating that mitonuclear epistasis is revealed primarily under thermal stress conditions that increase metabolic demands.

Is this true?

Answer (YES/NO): NO